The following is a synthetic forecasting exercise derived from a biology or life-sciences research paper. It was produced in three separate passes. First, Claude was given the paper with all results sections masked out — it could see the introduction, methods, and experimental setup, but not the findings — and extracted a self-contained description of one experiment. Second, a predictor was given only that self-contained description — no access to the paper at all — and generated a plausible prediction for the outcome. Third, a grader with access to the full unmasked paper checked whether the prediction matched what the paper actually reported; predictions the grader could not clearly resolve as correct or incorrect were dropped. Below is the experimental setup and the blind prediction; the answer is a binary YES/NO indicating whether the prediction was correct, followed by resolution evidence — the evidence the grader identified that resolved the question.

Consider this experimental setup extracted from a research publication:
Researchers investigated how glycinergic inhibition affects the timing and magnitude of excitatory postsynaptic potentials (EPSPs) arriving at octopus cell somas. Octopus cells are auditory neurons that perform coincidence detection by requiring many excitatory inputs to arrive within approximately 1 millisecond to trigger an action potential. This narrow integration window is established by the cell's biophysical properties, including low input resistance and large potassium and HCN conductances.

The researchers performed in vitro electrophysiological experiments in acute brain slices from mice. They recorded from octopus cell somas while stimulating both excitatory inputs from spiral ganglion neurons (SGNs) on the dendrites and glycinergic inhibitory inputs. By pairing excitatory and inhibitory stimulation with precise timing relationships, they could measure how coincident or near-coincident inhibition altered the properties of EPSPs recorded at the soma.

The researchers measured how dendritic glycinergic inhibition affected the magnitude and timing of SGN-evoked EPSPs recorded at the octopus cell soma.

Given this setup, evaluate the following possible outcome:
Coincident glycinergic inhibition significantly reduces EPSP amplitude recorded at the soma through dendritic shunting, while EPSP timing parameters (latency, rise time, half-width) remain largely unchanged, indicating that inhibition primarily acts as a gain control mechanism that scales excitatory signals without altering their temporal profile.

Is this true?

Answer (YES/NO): NO